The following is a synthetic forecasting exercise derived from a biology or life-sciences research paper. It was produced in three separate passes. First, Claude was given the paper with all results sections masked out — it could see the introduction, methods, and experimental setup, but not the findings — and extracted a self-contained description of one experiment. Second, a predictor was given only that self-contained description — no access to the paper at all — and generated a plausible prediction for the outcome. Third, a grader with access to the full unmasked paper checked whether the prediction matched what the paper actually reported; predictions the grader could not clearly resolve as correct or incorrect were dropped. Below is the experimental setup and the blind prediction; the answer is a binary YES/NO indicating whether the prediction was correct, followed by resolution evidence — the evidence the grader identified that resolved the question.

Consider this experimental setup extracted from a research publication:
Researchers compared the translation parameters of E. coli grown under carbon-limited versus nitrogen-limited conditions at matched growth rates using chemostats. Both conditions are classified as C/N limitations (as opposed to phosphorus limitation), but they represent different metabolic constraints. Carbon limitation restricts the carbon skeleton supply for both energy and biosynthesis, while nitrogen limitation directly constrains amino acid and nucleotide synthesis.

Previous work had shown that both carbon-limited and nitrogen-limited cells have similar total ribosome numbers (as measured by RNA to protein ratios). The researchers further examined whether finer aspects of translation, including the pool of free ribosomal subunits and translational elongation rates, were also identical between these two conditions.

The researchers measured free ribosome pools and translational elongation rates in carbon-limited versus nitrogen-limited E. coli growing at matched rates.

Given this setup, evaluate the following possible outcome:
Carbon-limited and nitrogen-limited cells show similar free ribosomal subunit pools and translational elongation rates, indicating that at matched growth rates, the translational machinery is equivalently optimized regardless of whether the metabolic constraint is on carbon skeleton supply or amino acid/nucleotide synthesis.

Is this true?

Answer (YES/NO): NO